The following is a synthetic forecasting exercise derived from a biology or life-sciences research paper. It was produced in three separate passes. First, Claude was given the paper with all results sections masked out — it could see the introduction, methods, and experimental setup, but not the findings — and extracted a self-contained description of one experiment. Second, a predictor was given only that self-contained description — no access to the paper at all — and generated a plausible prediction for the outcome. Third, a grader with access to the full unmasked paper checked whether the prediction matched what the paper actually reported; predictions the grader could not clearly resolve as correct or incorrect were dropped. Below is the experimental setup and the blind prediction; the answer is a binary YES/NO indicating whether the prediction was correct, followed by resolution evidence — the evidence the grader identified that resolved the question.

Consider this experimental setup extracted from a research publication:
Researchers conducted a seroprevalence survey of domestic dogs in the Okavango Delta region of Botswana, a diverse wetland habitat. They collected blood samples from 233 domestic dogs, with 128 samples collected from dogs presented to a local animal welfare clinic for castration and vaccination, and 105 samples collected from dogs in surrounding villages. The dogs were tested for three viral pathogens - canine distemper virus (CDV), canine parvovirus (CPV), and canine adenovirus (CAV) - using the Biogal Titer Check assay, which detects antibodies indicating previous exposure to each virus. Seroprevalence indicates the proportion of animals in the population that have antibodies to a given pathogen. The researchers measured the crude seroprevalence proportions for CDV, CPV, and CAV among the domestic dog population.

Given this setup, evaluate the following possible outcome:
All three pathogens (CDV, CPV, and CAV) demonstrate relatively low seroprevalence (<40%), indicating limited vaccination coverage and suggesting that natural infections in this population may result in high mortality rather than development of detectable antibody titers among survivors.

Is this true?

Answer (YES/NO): NO